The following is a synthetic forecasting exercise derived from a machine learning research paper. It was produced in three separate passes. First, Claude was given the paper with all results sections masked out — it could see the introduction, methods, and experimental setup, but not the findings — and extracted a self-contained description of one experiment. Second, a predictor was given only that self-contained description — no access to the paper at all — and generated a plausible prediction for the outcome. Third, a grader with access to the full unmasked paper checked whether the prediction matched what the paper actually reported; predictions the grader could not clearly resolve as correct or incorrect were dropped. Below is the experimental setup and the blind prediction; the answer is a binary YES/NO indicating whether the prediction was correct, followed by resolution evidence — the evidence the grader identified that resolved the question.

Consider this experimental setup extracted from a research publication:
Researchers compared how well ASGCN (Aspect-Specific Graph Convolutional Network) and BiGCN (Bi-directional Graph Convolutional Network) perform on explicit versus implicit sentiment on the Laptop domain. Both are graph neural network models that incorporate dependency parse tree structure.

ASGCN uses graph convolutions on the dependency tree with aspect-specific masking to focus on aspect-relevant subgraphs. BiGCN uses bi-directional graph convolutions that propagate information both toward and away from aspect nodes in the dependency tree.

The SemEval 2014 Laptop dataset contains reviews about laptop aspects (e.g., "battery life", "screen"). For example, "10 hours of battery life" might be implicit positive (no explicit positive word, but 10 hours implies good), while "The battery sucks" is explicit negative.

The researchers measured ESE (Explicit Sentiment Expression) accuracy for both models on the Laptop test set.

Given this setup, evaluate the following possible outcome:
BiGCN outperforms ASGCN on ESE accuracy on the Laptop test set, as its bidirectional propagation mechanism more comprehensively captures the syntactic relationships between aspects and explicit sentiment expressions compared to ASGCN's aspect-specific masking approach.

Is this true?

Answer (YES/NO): YES